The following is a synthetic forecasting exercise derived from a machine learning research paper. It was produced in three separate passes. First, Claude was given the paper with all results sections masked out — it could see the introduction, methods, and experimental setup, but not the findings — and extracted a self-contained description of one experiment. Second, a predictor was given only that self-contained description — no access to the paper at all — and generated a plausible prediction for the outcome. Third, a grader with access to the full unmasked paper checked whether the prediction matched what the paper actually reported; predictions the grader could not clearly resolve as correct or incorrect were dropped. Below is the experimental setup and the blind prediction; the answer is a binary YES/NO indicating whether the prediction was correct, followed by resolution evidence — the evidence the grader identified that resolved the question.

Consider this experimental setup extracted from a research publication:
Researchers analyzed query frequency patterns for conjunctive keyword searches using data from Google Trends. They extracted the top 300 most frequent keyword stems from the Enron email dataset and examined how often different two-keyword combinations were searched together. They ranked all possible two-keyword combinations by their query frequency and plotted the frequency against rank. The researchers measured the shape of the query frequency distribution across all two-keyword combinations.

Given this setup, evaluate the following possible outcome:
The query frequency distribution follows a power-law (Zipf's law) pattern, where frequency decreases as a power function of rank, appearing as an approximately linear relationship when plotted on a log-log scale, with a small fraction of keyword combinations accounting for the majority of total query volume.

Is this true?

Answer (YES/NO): YES